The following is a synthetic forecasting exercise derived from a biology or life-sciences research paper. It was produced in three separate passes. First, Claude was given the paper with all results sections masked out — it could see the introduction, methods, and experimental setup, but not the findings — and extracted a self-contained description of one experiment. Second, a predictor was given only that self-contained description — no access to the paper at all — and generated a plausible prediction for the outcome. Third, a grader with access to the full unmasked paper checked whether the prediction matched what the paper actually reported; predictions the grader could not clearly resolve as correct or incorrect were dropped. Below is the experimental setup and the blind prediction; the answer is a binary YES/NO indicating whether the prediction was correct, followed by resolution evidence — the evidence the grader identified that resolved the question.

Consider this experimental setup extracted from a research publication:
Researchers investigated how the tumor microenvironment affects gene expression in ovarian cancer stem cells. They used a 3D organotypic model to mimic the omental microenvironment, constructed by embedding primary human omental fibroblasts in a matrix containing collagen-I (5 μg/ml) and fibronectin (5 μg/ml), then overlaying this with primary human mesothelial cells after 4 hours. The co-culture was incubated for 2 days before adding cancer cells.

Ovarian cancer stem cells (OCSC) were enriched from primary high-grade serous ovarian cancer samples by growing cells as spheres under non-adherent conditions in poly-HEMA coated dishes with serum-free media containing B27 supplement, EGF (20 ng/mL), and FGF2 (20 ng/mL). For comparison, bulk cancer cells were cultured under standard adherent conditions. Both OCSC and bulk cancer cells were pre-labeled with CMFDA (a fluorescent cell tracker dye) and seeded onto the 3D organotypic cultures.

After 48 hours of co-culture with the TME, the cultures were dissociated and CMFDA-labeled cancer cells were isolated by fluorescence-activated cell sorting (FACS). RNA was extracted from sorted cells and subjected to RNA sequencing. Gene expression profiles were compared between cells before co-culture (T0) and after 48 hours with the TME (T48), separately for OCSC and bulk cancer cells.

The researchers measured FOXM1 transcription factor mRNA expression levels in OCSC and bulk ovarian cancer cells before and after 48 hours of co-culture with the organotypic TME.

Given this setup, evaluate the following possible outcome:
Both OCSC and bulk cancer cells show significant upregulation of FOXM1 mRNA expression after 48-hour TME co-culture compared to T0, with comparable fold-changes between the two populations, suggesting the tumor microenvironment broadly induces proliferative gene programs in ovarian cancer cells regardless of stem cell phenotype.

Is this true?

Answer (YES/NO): NO